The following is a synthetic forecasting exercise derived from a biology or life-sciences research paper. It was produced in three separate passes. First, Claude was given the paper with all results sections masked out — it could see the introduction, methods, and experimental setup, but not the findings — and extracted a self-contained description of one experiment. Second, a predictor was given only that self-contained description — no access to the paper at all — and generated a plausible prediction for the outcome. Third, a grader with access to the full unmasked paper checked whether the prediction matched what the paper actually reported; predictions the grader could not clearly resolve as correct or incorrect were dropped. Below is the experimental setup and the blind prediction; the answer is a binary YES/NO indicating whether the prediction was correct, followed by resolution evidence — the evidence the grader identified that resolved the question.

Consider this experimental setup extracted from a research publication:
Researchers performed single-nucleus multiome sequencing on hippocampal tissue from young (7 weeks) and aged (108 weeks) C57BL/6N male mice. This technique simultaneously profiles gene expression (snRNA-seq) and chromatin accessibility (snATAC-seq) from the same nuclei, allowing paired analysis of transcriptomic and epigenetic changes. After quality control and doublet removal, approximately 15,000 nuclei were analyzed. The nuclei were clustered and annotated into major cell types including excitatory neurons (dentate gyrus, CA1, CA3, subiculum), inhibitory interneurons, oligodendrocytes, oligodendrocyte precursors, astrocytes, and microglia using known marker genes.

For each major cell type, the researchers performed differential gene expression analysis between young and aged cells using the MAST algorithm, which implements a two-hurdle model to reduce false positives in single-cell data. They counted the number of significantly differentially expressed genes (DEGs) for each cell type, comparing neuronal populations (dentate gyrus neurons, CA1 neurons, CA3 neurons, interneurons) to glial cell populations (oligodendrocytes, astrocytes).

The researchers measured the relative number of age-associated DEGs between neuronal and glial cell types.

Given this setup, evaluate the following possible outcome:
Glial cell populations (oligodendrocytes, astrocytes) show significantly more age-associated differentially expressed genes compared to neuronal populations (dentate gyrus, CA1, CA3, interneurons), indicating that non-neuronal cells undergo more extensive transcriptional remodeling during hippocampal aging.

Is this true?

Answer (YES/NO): YES